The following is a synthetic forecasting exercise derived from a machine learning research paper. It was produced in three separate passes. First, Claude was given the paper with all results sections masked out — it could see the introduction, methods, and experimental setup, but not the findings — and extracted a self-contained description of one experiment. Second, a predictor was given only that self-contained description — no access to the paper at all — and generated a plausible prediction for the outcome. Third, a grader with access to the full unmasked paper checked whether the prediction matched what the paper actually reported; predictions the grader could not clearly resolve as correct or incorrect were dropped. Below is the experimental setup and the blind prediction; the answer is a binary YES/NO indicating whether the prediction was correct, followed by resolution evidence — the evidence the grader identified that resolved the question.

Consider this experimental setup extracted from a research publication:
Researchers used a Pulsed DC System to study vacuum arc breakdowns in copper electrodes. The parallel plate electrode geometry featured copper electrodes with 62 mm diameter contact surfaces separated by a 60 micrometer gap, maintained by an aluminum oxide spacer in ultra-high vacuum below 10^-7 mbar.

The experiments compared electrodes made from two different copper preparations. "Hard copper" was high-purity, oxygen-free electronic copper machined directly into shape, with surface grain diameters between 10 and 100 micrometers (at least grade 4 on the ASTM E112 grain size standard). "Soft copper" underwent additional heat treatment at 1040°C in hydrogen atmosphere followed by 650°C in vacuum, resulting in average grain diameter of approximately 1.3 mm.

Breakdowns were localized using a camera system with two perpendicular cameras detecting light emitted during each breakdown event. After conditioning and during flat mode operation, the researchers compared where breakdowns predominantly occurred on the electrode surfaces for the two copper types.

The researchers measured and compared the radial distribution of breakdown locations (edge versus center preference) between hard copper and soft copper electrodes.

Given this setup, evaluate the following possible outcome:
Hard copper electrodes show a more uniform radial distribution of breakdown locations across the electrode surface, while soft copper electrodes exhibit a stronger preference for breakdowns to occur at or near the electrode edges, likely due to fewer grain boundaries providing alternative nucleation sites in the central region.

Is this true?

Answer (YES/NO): NO